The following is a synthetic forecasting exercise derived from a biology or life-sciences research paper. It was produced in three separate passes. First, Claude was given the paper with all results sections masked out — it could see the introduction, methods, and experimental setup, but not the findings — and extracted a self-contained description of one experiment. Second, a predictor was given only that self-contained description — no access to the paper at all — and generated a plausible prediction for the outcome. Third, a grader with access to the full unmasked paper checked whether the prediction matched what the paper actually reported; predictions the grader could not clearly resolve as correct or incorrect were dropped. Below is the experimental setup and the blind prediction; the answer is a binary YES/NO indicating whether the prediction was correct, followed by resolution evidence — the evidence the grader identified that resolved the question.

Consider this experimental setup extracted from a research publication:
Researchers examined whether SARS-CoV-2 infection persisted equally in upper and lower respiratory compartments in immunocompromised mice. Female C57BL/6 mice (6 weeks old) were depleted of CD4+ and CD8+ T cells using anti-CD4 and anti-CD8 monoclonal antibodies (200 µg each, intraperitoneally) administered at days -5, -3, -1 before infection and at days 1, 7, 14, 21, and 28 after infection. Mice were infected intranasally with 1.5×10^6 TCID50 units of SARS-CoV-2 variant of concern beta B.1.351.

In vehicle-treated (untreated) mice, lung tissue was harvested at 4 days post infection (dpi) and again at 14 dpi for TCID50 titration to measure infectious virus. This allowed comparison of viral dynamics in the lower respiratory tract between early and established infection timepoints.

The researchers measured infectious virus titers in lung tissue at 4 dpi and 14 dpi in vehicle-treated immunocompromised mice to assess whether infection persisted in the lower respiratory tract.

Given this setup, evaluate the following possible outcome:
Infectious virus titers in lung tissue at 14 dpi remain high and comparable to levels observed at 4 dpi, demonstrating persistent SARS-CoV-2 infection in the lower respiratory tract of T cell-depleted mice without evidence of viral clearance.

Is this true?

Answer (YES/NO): NO